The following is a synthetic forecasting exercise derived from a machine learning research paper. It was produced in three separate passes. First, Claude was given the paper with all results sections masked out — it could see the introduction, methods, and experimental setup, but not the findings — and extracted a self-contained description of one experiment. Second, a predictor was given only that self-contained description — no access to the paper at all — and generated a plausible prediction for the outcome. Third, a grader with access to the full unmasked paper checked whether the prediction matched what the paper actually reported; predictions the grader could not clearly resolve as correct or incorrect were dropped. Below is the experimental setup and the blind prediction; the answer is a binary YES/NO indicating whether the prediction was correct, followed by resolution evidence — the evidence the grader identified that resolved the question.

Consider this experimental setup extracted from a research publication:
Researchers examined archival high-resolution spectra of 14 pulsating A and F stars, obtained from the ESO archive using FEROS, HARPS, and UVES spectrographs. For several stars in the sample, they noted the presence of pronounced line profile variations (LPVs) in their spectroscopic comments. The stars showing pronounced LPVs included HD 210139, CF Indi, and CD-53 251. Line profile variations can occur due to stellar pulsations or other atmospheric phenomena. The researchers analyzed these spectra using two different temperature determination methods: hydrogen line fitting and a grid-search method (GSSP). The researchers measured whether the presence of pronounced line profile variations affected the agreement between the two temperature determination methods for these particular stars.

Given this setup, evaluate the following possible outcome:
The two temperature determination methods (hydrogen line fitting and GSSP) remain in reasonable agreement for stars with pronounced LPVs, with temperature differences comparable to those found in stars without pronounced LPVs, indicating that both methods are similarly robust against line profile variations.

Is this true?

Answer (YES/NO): NO